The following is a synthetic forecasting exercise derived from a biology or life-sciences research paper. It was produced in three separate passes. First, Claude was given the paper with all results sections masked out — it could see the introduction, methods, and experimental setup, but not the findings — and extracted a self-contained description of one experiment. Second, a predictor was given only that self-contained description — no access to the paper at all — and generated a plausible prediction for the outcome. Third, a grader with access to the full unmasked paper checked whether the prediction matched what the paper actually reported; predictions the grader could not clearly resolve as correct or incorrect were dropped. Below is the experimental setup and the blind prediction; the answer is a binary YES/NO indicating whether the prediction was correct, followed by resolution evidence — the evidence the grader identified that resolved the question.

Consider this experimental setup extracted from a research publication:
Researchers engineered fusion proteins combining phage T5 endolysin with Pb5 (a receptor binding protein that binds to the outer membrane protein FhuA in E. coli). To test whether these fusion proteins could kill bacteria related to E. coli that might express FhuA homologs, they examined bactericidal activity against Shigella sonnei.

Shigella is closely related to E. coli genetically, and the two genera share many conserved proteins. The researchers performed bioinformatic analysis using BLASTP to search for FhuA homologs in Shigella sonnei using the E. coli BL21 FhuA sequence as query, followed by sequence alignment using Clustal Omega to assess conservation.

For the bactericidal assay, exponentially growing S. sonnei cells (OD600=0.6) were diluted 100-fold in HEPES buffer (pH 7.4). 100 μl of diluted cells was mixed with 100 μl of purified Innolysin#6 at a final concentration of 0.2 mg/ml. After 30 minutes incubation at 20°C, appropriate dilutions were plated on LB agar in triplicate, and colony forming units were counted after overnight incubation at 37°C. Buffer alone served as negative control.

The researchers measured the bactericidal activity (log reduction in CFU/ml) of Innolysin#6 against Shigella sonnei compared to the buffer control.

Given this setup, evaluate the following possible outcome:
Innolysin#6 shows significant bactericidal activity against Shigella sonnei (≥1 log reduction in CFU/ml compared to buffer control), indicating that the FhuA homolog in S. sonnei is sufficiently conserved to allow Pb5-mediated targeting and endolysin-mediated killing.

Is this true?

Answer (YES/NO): YES